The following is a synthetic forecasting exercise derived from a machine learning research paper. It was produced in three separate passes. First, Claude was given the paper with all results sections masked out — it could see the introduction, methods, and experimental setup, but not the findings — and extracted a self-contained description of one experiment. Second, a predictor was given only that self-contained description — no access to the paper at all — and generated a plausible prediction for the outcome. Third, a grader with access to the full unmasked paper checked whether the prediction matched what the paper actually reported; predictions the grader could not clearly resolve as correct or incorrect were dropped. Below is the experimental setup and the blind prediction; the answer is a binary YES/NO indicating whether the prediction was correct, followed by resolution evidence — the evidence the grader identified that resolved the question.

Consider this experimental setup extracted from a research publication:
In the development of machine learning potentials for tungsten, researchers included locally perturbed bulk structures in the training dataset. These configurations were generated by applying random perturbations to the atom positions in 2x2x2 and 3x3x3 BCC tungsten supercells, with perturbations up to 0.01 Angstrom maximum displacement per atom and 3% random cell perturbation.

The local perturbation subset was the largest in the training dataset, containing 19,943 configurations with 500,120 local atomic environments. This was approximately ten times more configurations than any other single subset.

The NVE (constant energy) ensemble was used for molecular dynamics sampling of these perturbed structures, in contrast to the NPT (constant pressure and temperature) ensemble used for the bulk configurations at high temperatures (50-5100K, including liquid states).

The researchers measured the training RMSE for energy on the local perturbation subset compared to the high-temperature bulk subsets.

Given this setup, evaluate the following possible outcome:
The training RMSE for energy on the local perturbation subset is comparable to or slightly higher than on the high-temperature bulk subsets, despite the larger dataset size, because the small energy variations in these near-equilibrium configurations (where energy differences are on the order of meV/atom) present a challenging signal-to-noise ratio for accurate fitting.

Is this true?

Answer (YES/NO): NO